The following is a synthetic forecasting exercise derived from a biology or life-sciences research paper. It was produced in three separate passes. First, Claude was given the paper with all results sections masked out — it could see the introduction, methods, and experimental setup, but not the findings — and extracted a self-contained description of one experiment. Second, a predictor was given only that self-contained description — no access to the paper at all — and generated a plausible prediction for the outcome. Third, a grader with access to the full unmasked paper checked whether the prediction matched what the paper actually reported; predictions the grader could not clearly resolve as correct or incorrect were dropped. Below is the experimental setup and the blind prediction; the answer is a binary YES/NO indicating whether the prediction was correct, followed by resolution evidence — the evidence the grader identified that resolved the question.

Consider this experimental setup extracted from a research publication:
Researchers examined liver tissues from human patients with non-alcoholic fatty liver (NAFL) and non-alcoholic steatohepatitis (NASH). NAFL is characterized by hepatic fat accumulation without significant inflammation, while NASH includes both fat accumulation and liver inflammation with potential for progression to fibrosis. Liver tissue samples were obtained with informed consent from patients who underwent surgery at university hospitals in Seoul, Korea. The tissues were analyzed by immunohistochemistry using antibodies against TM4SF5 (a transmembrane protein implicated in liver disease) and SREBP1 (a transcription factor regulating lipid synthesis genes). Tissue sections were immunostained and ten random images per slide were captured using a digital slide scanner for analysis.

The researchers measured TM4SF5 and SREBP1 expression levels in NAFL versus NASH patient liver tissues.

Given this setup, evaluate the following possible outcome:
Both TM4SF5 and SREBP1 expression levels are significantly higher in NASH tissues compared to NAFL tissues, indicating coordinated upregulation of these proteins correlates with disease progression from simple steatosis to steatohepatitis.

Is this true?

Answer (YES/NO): YES